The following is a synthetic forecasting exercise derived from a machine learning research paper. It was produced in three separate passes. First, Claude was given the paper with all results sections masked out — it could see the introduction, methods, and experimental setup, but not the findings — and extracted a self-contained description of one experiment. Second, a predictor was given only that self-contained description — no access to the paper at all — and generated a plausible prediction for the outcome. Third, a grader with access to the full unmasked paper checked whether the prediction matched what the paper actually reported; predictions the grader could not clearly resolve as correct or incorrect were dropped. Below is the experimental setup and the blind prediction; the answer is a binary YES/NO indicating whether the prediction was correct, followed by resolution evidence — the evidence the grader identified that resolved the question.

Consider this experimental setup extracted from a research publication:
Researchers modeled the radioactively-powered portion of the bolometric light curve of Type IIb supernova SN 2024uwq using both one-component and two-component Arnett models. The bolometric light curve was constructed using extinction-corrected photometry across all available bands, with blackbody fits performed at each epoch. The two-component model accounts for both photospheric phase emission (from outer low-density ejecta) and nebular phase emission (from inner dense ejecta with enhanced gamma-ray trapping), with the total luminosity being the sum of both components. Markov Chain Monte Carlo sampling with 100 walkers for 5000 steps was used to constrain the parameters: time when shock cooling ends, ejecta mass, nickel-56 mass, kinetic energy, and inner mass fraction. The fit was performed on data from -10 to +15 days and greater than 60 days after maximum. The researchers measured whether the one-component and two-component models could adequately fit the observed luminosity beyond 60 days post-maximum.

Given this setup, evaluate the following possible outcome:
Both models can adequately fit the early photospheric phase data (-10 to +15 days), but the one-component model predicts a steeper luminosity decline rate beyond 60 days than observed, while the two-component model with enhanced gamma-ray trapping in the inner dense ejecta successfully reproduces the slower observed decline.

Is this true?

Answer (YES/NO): NO